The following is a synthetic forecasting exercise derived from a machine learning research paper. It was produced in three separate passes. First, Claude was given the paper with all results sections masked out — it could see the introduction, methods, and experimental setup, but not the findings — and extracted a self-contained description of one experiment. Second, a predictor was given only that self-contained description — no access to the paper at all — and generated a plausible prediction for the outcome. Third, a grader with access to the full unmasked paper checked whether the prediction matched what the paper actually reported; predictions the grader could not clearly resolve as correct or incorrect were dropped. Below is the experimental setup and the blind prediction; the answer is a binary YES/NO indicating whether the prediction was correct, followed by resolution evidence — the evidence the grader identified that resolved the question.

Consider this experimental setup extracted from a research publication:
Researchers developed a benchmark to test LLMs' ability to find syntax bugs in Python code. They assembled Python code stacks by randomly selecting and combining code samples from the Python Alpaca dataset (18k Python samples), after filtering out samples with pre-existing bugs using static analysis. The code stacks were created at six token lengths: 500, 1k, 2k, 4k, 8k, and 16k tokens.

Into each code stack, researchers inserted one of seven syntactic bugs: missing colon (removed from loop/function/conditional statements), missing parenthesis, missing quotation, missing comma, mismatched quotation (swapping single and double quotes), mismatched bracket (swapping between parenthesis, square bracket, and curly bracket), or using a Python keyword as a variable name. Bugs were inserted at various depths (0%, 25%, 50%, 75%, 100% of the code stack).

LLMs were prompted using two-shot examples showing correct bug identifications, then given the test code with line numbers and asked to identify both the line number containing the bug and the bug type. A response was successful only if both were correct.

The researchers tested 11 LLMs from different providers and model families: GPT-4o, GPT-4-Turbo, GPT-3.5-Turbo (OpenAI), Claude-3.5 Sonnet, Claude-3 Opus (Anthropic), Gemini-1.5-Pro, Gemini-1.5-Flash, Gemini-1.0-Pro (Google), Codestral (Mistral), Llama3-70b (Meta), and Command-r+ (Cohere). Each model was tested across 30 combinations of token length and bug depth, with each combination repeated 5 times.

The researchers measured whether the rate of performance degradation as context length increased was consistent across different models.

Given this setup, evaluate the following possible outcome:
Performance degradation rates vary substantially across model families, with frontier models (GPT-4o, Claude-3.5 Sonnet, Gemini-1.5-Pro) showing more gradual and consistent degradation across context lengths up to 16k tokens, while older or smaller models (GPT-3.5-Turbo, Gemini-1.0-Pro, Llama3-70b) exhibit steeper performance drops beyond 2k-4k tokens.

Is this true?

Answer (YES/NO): NO